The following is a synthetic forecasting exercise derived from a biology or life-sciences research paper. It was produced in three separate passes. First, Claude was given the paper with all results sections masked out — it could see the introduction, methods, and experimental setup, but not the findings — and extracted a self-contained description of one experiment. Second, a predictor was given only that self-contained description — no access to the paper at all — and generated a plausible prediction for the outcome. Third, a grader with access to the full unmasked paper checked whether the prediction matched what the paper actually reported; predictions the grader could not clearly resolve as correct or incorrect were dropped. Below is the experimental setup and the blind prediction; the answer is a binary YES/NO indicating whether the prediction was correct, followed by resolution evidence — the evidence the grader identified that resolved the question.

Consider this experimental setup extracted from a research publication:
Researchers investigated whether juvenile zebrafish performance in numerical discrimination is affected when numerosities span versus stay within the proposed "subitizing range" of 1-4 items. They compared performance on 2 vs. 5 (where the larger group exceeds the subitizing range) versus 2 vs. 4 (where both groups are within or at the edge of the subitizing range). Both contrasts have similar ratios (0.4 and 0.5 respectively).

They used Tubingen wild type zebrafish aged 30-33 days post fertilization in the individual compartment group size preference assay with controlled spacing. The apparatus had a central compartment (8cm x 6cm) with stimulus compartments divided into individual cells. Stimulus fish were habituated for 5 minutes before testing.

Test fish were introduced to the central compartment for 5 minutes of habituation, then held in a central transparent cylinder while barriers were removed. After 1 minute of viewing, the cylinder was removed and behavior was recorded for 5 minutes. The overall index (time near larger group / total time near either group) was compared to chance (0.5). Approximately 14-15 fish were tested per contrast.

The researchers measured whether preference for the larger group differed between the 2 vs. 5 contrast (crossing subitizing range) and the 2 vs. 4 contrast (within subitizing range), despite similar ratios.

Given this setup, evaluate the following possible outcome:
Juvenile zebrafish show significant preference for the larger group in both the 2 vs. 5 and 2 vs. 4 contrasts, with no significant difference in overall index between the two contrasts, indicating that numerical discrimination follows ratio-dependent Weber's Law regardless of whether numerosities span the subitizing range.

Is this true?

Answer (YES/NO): NO